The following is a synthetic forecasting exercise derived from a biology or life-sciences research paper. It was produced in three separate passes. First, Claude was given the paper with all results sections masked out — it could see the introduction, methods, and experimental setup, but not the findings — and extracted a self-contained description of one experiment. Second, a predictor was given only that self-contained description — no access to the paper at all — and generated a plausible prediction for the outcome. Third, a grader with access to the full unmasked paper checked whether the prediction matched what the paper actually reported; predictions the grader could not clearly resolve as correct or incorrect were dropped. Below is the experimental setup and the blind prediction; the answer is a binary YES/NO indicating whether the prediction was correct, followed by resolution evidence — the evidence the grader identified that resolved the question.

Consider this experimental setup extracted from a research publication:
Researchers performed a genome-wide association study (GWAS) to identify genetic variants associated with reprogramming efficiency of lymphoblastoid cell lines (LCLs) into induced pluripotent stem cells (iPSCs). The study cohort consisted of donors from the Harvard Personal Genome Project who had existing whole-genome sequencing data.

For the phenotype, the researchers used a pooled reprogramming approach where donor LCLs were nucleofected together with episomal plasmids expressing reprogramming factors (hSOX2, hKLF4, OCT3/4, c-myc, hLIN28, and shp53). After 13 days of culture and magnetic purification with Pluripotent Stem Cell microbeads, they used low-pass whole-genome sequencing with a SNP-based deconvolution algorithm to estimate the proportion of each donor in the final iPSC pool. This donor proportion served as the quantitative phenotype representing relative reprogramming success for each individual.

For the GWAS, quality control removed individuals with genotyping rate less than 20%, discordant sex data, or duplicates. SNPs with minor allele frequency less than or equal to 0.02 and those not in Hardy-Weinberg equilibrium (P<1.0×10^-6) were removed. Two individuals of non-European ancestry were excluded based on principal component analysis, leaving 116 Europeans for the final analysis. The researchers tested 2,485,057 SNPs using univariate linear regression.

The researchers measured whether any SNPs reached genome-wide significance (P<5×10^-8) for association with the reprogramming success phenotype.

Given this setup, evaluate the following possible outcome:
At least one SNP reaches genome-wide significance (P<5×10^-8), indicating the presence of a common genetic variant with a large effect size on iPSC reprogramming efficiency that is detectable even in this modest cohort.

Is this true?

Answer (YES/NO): NO